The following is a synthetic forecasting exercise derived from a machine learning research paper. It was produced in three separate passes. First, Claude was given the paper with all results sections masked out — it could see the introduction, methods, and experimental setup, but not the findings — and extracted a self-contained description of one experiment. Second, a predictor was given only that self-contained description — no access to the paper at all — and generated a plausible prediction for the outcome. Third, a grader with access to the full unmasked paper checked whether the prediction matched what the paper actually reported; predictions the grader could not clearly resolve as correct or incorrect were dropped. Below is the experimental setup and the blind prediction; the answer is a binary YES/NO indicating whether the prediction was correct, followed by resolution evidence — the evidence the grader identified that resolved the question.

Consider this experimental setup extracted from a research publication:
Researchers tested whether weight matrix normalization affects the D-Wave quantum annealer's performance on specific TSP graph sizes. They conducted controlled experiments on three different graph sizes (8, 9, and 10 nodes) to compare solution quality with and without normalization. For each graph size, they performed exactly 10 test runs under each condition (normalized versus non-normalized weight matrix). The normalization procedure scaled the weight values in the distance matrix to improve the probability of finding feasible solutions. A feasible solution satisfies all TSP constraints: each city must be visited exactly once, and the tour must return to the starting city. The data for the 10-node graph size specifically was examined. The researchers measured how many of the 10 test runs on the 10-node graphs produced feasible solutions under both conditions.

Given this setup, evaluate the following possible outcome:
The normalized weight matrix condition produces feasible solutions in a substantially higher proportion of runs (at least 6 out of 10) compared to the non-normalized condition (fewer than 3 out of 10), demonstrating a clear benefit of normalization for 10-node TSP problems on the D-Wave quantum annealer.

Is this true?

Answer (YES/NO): NO